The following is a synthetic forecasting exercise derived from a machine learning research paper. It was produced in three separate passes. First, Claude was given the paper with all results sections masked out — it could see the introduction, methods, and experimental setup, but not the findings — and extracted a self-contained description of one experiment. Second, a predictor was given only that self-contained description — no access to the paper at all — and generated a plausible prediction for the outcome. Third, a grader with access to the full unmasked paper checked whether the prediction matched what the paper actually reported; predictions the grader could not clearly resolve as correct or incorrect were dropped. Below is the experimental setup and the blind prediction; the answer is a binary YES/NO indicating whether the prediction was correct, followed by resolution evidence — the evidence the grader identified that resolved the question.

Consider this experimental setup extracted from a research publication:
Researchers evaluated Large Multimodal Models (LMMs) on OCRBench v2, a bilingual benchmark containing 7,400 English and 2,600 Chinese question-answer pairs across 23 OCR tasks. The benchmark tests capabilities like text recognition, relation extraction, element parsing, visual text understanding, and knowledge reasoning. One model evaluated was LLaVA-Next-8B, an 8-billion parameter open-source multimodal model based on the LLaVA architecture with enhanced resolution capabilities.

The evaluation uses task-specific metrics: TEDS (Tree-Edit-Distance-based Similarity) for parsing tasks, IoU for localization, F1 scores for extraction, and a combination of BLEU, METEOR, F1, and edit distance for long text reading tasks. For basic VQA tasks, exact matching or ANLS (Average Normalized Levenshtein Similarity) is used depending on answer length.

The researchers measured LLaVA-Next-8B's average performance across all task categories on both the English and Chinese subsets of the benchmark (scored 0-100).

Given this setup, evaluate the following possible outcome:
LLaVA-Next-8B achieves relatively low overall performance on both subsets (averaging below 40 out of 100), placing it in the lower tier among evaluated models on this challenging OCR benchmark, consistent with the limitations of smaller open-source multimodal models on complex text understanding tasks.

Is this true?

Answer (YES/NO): NO